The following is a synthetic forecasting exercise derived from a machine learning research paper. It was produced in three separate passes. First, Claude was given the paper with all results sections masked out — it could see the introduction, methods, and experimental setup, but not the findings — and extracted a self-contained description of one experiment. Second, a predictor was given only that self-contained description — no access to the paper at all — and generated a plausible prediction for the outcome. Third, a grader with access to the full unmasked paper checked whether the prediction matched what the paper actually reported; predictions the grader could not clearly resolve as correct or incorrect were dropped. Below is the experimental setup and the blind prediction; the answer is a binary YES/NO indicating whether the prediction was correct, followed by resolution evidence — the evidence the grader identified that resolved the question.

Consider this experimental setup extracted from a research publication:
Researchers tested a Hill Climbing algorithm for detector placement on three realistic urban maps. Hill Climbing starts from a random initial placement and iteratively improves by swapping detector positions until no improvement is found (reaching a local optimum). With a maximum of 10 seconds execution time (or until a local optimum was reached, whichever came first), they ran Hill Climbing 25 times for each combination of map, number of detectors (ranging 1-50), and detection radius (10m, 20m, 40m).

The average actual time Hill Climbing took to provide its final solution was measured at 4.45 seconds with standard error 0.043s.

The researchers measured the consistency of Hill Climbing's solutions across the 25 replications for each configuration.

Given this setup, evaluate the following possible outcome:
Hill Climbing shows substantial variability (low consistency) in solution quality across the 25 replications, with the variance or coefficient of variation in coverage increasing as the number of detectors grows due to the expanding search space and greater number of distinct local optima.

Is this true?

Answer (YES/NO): NO